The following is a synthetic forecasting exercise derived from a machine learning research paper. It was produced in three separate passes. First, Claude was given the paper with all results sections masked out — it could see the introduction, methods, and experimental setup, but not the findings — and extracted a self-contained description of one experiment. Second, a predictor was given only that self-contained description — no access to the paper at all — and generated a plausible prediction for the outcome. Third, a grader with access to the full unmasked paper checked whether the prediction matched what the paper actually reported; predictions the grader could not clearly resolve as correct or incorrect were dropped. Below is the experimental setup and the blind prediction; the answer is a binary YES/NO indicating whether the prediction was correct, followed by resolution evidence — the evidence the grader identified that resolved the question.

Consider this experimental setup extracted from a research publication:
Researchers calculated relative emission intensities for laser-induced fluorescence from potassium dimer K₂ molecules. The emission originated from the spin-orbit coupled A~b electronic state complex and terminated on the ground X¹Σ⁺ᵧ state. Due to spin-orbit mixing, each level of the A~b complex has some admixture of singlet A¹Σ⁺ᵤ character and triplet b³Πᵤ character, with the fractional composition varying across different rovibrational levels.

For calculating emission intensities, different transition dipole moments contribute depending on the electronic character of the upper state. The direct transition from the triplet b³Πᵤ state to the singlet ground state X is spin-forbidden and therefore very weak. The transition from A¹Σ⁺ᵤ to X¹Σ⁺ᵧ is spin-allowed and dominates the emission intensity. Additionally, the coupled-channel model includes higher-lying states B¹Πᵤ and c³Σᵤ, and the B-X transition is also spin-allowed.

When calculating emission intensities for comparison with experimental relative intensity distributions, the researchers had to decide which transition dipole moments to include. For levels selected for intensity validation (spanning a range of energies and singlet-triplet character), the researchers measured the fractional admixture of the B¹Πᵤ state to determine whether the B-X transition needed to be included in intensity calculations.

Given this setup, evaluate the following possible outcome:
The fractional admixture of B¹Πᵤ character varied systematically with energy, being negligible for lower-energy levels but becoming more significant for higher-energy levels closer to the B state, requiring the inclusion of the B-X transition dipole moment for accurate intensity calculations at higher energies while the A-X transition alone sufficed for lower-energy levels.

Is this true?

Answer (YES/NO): NO